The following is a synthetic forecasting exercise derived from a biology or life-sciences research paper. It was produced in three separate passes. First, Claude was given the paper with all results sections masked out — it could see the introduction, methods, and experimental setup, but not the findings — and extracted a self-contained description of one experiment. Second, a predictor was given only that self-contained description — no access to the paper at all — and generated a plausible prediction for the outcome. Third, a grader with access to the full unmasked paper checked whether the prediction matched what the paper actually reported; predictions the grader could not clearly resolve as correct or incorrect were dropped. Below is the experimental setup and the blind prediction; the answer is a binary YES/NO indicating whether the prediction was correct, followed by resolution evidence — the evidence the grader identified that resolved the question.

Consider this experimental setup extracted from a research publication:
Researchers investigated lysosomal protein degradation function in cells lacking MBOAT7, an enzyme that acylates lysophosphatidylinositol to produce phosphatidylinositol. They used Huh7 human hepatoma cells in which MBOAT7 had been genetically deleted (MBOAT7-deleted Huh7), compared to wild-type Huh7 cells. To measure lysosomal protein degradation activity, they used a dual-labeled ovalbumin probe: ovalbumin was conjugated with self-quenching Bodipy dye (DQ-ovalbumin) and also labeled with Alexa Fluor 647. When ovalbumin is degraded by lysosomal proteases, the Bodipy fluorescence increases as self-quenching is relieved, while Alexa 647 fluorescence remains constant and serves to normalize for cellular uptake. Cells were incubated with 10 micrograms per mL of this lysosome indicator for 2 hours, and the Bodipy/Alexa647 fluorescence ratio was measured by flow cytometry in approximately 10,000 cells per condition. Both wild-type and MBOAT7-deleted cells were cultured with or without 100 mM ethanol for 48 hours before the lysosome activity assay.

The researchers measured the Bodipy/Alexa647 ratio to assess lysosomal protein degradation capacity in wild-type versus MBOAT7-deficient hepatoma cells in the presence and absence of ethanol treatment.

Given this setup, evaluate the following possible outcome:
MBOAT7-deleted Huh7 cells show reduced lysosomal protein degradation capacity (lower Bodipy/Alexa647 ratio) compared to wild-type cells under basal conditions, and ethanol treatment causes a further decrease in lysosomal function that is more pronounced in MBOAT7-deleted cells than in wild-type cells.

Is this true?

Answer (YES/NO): NO